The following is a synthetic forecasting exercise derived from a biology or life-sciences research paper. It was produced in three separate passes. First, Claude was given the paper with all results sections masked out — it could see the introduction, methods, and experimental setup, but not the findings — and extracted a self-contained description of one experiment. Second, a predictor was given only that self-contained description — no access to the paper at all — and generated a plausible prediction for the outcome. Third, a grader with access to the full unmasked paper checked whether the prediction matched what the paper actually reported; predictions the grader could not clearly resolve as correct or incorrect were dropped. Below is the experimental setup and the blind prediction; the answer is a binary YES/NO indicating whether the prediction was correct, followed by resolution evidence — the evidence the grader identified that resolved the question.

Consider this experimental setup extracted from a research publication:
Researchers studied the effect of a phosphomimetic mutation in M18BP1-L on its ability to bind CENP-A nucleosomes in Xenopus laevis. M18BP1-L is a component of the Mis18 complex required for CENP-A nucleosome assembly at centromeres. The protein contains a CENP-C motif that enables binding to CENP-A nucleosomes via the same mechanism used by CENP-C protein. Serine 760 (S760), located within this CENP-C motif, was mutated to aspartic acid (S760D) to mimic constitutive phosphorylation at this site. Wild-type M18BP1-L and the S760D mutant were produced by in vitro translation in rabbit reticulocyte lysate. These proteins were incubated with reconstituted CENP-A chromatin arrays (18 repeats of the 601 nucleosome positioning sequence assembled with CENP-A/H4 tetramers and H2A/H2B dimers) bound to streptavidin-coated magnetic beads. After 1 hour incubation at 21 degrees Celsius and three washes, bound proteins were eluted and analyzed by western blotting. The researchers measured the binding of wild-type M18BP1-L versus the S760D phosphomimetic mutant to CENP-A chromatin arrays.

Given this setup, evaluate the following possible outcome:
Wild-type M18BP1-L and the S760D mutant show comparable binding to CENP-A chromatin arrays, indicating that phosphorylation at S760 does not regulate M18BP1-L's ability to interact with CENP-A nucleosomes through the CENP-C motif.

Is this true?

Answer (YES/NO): NO